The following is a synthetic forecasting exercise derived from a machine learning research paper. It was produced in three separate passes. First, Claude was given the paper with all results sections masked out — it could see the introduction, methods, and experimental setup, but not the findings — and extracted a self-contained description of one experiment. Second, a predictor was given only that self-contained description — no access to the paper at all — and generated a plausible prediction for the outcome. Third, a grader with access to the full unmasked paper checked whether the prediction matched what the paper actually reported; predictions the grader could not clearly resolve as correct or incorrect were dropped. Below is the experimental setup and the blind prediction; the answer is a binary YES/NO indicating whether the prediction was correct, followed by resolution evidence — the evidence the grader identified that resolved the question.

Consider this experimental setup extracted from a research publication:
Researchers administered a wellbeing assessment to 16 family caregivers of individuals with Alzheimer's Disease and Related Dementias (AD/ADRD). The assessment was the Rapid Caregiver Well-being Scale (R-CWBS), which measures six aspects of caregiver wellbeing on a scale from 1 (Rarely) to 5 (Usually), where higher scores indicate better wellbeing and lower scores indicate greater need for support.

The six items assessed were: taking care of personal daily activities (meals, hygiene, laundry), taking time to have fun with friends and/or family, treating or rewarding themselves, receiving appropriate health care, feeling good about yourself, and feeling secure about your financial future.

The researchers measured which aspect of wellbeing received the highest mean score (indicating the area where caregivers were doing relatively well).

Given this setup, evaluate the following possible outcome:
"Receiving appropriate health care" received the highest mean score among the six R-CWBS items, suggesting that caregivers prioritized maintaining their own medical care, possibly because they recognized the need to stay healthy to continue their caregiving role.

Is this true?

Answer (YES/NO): NO